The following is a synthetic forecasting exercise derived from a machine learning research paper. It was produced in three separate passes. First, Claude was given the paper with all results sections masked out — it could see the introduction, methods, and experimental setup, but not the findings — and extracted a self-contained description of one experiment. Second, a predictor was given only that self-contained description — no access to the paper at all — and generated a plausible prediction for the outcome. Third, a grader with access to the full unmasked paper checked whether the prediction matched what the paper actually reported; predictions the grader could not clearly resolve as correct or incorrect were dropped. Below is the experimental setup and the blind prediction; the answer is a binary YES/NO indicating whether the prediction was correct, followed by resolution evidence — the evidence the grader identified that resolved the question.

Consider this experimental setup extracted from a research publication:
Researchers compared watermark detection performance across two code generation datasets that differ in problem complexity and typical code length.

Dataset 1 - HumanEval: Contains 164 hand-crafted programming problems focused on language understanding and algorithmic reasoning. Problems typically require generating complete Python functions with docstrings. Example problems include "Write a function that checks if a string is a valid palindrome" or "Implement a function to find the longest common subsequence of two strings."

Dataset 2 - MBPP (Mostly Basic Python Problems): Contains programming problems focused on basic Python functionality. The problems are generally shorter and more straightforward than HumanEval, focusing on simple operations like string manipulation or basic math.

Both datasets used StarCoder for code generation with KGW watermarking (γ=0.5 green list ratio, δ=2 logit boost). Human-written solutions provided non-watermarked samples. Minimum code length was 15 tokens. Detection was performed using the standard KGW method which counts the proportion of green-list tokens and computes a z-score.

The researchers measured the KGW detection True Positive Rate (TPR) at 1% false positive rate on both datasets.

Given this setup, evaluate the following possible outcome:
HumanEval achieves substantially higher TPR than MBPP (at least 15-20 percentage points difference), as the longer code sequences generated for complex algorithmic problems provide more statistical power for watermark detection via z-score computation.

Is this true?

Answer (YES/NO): YES